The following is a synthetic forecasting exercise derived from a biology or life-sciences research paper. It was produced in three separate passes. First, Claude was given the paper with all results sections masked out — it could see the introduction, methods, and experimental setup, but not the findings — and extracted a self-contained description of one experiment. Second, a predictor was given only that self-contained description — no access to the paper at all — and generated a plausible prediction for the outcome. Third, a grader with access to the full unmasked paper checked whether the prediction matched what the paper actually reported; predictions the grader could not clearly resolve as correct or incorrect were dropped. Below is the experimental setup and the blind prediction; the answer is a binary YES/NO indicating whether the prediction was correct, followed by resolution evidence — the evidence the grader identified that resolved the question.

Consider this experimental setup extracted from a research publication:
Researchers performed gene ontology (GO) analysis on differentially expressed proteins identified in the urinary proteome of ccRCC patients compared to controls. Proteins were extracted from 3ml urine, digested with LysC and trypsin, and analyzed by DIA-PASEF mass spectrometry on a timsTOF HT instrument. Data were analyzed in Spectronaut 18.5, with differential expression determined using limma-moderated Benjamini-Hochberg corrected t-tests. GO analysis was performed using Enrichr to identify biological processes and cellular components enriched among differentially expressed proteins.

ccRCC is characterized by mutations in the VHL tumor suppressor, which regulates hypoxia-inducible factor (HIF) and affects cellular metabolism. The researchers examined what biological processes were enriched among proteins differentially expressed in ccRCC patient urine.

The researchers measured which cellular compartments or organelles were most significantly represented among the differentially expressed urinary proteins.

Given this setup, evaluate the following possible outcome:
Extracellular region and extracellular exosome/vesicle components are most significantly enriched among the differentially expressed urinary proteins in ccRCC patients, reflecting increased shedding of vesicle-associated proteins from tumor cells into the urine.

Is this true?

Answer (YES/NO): NO